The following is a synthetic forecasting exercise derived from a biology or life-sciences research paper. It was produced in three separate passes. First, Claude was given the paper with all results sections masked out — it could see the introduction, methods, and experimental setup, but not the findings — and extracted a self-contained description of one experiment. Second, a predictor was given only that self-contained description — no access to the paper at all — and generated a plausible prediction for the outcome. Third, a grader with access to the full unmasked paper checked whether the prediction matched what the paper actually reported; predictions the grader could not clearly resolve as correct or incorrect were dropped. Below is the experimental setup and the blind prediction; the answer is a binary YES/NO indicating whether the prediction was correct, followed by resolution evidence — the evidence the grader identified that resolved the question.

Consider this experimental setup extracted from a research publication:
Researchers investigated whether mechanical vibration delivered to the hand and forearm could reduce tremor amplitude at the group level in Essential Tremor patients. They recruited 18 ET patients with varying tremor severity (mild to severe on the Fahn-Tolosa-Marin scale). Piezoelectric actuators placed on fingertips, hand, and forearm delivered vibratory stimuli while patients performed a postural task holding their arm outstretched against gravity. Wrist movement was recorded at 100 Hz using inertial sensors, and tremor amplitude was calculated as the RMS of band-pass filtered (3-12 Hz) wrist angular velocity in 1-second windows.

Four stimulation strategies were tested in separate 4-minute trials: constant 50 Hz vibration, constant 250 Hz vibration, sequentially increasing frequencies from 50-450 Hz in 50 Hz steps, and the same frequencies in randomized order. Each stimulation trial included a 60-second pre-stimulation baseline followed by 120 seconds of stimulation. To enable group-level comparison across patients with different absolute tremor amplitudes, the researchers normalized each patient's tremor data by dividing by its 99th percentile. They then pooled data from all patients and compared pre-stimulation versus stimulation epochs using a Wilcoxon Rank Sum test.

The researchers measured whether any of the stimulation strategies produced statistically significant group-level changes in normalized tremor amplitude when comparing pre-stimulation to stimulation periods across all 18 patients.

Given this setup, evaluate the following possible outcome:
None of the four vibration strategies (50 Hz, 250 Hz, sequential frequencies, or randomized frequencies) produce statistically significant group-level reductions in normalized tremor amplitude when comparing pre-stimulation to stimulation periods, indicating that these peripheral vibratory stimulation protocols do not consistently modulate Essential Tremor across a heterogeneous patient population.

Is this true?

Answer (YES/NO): YES